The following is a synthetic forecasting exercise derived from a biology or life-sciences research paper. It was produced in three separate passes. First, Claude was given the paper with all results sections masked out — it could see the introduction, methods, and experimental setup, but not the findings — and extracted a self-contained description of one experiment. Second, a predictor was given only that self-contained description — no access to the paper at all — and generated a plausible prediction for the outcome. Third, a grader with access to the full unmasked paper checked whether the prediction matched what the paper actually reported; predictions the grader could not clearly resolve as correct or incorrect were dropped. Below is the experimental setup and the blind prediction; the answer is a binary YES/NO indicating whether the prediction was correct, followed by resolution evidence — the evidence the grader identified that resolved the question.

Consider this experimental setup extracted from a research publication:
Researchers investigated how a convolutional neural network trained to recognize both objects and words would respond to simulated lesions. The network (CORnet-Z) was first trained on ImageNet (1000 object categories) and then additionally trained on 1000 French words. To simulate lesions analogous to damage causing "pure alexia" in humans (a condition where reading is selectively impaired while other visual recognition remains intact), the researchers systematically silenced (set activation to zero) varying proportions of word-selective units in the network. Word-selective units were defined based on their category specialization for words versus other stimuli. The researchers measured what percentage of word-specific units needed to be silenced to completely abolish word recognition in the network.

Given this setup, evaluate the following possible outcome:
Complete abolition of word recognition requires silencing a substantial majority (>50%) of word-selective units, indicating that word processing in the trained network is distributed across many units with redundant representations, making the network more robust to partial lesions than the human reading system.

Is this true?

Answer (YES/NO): NO